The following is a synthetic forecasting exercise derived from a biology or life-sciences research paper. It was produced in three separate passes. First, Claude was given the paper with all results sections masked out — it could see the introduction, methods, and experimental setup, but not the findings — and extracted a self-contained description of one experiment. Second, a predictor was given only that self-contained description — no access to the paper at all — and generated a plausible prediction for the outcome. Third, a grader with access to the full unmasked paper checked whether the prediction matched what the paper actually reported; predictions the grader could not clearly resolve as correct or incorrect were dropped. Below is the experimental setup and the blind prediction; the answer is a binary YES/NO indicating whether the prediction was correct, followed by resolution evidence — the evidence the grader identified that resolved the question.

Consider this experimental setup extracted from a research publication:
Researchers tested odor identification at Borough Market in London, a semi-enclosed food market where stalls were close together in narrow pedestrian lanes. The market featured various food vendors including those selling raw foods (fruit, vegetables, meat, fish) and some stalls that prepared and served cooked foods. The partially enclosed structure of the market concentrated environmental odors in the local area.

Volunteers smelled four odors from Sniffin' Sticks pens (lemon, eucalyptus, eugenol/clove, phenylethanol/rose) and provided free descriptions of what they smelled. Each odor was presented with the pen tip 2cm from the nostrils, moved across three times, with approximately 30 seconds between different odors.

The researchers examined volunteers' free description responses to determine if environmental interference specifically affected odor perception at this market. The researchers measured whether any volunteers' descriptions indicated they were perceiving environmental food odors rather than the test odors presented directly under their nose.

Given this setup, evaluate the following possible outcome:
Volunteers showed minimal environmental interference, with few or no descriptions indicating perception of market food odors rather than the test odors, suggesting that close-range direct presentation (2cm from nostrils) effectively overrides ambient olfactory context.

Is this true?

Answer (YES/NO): NO